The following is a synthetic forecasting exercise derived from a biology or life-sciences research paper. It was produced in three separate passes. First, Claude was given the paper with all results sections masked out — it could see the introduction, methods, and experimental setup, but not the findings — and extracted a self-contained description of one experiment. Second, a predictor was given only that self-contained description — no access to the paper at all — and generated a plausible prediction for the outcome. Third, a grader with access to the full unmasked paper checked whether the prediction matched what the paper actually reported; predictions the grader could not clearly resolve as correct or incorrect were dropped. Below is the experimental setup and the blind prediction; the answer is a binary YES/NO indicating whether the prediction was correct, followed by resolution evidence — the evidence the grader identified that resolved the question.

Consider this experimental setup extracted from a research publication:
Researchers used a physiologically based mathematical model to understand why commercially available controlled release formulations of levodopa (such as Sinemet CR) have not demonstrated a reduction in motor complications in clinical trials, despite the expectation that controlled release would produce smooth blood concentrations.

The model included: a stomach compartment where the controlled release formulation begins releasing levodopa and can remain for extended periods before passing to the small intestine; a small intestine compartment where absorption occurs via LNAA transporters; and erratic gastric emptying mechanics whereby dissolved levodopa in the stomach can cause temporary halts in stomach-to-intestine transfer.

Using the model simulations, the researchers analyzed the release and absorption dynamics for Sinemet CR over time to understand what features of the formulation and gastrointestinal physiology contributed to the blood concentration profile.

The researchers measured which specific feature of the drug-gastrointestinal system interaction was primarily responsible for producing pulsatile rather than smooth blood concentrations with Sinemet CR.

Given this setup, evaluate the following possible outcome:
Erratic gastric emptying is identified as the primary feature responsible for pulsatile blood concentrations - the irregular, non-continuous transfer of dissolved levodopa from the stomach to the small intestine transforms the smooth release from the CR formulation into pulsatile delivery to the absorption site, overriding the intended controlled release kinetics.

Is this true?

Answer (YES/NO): YES